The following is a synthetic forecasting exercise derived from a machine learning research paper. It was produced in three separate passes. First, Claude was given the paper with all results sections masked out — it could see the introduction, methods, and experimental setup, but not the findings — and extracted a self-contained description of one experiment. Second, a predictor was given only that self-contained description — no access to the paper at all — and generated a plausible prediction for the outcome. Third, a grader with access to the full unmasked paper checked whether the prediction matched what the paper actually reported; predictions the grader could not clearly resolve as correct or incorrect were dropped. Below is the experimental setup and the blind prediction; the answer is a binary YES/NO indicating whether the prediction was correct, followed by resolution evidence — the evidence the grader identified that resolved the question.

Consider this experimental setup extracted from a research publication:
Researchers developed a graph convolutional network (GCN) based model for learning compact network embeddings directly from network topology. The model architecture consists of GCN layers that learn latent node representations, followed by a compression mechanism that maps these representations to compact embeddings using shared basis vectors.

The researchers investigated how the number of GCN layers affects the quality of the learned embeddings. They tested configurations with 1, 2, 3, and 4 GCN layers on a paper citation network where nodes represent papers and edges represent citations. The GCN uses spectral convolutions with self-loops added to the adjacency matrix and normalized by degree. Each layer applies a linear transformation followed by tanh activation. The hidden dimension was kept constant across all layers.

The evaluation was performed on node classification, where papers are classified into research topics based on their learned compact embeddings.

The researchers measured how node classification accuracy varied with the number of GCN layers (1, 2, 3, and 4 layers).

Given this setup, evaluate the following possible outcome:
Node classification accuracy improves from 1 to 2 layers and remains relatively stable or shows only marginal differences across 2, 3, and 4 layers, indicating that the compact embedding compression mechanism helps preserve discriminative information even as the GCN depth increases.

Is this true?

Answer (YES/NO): NO